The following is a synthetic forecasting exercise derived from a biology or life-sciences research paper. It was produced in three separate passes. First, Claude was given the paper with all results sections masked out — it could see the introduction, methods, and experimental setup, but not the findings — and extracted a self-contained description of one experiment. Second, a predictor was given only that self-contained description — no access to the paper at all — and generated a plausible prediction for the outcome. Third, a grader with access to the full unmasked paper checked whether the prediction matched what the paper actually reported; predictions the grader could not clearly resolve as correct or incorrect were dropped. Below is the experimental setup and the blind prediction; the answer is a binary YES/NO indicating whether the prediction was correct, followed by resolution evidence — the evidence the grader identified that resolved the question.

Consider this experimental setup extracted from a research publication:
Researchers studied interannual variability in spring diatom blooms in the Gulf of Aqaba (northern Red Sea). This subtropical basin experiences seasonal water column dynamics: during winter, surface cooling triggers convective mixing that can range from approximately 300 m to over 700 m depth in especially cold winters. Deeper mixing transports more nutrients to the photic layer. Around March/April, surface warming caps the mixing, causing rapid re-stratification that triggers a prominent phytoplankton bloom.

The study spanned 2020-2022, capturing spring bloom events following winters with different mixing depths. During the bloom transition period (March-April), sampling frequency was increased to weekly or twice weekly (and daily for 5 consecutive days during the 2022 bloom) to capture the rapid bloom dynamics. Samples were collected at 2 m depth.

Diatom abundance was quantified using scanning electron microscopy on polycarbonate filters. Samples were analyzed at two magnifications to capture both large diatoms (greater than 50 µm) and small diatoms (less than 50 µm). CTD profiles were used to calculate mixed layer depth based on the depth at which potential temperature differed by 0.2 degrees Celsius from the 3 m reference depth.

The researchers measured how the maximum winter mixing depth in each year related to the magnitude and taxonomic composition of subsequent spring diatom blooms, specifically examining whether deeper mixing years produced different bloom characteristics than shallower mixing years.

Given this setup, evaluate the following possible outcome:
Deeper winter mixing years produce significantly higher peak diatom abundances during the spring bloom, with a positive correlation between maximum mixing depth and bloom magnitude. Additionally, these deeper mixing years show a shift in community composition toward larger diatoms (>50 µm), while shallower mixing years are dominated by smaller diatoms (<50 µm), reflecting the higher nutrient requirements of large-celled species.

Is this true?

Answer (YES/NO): YES